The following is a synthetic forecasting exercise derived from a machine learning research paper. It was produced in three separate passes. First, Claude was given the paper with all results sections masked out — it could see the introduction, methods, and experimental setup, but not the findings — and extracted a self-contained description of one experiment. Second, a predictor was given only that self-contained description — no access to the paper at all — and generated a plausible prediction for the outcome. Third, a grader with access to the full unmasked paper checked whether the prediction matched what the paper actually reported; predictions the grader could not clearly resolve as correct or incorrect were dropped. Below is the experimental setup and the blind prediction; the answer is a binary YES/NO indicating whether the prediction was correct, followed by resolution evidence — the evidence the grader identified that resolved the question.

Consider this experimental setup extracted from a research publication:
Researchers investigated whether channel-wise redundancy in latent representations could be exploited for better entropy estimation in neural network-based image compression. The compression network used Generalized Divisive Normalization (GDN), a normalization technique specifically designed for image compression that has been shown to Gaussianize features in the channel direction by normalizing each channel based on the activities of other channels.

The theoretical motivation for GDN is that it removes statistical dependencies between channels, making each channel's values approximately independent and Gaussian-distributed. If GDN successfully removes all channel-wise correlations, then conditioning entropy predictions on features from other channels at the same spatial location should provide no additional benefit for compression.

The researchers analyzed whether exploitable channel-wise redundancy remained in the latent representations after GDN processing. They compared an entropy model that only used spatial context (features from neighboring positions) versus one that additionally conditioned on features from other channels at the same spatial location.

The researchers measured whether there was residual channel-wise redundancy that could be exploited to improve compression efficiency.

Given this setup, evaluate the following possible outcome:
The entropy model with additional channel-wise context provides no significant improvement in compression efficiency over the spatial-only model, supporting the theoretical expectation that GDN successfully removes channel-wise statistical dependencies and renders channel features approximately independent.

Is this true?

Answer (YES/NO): NO